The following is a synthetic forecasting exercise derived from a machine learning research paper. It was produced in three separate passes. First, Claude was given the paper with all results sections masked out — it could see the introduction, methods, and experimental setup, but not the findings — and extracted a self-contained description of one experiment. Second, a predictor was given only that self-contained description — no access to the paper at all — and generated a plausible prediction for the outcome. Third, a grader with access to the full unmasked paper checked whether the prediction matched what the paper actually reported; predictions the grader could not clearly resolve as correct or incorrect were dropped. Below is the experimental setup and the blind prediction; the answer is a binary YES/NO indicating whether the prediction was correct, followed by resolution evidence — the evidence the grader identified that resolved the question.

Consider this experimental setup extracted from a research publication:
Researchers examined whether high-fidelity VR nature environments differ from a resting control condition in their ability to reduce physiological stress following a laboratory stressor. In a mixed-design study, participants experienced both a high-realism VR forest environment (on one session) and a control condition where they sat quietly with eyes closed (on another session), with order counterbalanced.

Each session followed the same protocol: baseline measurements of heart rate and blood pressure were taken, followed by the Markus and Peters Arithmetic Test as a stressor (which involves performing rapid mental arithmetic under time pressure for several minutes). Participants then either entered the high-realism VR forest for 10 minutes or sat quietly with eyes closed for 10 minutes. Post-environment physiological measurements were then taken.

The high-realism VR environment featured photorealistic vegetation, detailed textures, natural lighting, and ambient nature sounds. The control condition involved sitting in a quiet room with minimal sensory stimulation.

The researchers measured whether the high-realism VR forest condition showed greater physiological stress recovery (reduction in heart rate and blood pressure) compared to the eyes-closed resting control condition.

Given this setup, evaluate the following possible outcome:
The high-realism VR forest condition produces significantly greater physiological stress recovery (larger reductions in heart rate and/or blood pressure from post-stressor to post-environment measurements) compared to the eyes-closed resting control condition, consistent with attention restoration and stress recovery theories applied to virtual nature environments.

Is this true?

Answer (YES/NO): NO